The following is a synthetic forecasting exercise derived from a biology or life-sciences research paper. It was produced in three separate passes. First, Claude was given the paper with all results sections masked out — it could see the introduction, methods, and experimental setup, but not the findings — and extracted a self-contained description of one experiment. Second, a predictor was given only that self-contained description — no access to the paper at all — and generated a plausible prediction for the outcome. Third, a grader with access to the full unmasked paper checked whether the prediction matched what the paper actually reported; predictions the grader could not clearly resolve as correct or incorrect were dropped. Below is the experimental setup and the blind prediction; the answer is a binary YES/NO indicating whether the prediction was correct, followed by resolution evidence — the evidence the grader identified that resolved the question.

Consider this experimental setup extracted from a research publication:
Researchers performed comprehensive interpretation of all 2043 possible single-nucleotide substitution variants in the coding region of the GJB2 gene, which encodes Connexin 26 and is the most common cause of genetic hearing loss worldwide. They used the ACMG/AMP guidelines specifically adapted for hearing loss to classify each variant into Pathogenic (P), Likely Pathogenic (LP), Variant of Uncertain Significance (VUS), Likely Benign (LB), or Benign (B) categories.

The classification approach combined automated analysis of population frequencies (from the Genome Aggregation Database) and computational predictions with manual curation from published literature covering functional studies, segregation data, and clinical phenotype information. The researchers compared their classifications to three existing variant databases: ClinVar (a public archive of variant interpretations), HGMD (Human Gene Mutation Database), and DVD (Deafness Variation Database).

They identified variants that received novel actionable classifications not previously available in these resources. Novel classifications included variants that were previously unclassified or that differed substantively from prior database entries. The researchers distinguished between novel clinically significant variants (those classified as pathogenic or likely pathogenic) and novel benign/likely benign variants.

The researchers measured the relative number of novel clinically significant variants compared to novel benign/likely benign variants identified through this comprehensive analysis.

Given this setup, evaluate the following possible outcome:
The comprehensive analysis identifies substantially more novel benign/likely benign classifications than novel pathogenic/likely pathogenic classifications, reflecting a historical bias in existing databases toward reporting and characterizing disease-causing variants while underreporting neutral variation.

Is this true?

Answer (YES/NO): YES